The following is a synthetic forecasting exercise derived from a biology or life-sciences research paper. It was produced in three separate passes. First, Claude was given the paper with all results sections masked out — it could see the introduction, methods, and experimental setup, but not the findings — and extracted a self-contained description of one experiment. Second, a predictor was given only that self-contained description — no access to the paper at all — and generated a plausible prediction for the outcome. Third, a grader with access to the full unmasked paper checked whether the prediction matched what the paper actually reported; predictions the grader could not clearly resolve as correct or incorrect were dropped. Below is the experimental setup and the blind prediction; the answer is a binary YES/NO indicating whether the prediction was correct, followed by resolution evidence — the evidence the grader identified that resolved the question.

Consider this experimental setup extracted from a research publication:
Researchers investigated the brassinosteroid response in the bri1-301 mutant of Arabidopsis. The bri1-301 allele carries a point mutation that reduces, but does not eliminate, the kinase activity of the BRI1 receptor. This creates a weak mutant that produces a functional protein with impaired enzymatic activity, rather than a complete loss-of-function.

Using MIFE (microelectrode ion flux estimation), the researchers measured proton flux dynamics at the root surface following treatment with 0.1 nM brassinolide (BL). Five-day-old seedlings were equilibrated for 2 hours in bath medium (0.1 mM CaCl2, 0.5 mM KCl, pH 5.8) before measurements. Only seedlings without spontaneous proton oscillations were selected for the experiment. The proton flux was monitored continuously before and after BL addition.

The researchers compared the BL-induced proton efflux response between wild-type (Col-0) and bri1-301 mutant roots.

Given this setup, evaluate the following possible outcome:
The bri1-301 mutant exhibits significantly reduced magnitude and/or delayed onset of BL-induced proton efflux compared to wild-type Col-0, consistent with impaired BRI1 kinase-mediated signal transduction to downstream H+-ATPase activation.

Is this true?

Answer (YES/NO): YES